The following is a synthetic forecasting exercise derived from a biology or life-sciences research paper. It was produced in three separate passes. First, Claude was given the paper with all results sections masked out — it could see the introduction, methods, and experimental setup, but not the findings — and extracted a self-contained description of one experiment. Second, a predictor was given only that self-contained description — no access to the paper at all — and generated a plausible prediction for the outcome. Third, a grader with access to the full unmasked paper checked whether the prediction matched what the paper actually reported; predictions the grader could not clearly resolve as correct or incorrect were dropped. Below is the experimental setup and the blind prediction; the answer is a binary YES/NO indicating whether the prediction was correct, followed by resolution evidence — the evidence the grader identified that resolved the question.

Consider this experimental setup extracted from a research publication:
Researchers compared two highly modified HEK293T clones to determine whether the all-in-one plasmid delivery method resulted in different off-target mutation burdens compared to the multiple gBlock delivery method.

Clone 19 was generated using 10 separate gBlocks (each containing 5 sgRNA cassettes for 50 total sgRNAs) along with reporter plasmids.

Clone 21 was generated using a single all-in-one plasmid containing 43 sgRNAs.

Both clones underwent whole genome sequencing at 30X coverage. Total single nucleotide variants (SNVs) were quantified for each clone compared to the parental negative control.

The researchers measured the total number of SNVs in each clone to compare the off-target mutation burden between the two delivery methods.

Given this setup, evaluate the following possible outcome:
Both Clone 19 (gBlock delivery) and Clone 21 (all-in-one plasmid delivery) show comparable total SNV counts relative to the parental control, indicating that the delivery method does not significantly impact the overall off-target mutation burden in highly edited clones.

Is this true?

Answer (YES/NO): NO